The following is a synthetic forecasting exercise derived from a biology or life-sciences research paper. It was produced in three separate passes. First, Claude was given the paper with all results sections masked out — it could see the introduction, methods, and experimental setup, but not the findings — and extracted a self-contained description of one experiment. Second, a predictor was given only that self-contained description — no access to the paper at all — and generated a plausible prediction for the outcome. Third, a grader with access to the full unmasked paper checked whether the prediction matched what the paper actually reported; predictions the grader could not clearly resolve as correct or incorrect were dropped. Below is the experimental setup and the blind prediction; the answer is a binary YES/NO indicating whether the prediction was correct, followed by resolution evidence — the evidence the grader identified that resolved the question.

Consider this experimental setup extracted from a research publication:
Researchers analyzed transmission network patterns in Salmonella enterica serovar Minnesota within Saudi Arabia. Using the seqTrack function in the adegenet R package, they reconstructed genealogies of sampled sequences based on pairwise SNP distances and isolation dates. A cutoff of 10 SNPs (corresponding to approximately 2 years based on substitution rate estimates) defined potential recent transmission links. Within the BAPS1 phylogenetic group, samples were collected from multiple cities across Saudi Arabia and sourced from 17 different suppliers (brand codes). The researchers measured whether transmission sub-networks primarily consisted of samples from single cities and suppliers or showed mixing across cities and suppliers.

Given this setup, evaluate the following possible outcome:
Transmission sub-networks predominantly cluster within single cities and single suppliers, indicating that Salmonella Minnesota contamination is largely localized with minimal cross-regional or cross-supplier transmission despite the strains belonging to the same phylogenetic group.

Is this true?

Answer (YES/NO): NO